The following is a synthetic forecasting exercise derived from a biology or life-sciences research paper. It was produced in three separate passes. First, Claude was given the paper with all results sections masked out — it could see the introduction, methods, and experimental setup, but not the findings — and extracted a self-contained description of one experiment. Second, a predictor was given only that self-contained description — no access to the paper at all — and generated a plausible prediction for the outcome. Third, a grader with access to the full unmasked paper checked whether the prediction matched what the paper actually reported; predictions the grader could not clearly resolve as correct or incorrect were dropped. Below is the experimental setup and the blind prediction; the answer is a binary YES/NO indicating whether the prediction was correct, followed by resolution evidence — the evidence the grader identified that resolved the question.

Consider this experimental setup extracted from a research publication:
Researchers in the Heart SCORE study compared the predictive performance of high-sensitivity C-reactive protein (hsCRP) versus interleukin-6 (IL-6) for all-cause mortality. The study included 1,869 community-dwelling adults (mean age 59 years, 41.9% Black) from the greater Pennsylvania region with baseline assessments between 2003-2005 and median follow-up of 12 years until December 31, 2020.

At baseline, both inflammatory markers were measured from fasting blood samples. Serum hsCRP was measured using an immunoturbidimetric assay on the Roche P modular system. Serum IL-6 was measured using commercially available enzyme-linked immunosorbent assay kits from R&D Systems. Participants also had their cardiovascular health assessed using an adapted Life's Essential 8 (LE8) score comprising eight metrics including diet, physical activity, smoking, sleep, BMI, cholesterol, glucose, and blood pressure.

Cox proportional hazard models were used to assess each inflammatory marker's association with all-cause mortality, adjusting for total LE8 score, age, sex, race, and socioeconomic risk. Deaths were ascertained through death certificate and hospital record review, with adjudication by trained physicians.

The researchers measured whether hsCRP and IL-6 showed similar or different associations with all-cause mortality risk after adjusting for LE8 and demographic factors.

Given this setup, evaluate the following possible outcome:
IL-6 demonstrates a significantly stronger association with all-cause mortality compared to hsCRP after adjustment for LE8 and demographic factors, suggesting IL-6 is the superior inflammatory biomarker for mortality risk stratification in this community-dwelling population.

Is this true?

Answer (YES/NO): YES